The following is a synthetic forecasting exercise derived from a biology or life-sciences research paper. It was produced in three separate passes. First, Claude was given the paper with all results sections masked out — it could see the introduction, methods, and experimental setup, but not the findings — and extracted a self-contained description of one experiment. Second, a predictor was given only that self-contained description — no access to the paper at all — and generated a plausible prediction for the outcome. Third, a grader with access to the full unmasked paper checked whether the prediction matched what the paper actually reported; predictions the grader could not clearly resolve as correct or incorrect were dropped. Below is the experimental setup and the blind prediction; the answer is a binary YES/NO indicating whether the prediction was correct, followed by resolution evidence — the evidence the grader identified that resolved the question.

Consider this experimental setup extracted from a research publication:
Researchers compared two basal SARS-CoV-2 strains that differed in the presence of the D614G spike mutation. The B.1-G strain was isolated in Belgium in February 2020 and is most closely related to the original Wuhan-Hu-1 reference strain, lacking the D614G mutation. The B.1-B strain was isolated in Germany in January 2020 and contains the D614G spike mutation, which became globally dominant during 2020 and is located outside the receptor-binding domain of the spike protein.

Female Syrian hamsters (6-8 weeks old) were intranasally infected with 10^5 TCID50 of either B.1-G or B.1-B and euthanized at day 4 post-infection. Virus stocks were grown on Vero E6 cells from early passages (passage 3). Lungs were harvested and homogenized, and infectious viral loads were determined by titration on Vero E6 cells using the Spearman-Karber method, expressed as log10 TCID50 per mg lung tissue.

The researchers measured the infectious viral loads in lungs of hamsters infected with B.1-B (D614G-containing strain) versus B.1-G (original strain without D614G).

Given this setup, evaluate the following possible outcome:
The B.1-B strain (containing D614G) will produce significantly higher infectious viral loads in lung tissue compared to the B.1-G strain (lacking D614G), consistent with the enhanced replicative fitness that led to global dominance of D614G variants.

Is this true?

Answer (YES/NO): NO